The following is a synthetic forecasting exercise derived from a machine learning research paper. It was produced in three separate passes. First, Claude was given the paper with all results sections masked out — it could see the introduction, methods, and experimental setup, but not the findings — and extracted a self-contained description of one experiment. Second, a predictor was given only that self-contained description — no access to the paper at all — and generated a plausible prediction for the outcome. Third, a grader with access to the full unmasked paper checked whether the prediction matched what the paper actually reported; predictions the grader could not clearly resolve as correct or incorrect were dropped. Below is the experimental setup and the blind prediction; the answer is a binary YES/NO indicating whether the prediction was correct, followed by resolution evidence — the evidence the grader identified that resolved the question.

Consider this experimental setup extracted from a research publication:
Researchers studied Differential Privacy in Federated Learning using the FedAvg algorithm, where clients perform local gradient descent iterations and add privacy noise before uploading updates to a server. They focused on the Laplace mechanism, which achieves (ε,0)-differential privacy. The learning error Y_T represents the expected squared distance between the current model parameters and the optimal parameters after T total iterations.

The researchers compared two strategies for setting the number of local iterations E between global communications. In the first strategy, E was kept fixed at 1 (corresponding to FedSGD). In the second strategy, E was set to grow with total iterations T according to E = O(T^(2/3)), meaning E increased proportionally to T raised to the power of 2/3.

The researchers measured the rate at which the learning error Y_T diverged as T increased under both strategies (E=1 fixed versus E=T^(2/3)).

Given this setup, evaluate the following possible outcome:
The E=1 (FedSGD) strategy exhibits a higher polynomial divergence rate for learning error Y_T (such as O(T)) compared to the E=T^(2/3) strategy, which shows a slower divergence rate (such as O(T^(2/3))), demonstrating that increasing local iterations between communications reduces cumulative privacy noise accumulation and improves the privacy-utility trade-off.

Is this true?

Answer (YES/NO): NO